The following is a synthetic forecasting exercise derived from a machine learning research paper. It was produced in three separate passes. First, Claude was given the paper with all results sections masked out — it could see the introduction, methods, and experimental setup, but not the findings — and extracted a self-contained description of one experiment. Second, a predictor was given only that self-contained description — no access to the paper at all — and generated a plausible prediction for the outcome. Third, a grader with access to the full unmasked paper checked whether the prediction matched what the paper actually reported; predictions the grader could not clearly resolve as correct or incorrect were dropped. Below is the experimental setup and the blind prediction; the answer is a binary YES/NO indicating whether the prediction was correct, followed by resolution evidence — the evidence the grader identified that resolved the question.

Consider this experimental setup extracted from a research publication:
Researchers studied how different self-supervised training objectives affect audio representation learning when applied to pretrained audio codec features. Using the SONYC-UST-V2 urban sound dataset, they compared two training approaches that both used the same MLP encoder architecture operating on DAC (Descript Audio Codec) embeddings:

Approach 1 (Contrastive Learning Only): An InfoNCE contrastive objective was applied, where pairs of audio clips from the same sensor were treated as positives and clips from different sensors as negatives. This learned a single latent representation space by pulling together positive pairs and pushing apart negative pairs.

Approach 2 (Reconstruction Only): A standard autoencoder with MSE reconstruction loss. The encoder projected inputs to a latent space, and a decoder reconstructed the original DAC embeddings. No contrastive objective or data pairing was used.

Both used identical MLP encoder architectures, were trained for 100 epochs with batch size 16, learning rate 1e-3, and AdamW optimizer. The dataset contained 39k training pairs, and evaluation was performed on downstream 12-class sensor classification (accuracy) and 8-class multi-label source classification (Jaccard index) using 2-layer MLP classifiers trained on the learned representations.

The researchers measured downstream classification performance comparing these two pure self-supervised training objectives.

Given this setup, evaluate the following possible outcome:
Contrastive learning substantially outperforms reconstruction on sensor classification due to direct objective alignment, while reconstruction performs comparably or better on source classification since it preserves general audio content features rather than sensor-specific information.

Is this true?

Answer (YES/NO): NO